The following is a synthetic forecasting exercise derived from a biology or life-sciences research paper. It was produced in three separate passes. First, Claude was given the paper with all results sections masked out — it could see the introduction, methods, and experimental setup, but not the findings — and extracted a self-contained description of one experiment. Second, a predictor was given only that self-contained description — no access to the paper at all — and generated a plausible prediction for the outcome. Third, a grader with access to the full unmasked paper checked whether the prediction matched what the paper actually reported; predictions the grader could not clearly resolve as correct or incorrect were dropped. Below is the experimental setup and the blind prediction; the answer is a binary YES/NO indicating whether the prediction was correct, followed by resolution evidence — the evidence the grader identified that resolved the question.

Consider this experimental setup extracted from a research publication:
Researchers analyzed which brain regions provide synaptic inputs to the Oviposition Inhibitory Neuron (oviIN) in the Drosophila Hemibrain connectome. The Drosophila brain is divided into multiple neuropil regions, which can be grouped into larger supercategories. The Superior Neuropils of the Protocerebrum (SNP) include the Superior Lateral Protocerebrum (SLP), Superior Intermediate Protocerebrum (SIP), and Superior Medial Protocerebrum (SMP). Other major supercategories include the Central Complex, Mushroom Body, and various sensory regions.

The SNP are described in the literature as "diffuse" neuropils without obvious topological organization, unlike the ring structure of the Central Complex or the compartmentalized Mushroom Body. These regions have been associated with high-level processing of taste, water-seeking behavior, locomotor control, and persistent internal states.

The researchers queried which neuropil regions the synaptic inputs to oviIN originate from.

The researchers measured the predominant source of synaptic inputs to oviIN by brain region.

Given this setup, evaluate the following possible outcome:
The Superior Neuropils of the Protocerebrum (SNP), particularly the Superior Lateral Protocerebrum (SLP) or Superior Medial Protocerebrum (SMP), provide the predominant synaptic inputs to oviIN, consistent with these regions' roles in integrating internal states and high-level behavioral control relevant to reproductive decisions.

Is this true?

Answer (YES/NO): YES